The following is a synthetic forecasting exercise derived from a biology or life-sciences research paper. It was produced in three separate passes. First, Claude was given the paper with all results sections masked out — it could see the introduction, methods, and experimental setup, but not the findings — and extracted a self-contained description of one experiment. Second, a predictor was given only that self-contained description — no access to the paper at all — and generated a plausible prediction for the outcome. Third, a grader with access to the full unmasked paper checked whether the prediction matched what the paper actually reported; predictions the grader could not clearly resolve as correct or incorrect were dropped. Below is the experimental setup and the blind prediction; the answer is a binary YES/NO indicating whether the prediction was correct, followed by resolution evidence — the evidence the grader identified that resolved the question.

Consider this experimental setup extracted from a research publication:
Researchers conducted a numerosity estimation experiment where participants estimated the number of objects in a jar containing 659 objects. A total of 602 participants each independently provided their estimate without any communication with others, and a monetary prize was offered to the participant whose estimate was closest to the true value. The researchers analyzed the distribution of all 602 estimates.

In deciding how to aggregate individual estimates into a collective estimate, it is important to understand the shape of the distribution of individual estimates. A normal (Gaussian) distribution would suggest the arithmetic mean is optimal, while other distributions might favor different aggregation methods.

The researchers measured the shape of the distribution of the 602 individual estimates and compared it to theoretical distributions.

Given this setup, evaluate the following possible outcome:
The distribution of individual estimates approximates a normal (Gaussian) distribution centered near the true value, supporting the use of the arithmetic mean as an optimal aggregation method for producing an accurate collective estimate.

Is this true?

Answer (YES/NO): NO